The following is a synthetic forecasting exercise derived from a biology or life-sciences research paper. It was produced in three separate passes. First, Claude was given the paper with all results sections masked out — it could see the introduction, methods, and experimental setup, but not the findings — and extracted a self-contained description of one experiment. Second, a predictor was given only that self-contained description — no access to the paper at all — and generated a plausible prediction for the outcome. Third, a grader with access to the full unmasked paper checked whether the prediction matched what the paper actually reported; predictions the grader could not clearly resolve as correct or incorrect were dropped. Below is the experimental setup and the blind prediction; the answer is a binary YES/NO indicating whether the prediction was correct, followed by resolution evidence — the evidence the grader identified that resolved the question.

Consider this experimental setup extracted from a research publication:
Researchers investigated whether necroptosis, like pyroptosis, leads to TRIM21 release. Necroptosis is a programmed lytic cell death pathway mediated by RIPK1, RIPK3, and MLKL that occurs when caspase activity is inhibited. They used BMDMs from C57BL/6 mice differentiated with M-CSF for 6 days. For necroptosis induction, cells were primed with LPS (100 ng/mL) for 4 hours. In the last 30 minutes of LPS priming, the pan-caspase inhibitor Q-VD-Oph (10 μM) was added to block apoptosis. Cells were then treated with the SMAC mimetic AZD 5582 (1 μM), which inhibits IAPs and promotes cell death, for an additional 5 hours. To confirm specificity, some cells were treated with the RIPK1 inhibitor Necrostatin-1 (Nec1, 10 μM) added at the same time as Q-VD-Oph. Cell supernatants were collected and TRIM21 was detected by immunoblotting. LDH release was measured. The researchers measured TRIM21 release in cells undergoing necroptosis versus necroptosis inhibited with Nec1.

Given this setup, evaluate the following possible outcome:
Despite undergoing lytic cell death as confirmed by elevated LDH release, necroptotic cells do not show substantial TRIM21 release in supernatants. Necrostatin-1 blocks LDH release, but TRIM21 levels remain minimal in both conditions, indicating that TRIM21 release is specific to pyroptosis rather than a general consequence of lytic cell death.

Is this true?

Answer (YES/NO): NO